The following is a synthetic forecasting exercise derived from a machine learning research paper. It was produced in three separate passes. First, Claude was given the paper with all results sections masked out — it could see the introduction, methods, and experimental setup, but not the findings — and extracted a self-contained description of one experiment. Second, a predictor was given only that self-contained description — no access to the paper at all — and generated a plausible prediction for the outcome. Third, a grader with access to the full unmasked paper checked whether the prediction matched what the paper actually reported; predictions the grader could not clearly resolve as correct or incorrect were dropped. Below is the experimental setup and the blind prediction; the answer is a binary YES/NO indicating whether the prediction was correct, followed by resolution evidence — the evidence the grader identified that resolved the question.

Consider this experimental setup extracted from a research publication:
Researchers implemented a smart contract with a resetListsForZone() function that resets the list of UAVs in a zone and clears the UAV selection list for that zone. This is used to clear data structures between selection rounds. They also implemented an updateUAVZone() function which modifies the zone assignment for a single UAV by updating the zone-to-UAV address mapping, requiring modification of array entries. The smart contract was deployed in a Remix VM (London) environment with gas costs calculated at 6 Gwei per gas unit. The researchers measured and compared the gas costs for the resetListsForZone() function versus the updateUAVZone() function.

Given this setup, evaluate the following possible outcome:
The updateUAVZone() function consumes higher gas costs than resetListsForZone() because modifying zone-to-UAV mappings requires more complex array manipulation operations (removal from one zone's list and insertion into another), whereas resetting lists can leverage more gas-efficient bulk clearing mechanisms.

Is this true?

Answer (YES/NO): NO